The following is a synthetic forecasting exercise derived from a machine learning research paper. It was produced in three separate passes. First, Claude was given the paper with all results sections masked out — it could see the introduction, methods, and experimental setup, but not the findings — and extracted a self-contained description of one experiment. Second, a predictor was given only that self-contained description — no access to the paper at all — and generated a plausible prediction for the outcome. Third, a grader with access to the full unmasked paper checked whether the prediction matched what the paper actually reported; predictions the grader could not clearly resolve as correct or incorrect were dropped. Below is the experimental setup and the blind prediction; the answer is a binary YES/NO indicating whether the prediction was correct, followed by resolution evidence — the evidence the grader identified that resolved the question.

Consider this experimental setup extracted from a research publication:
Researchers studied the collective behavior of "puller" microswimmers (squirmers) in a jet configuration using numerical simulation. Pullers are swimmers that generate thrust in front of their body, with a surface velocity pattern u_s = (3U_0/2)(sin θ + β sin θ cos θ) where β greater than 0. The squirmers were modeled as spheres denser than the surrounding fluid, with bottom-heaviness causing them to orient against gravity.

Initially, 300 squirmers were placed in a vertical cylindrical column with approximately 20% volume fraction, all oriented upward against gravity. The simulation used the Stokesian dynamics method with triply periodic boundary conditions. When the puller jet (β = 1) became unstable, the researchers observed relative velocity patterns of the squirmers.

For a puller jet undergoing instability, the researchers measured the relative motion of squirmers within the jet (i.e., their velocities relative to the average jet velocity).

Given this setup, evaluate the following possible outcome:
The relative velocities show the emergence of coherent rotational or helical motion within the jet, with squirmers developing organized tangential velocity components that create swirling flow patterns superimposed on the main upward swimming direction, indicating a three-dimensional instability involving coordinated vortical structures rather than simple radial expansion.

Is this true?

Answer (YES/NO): NO